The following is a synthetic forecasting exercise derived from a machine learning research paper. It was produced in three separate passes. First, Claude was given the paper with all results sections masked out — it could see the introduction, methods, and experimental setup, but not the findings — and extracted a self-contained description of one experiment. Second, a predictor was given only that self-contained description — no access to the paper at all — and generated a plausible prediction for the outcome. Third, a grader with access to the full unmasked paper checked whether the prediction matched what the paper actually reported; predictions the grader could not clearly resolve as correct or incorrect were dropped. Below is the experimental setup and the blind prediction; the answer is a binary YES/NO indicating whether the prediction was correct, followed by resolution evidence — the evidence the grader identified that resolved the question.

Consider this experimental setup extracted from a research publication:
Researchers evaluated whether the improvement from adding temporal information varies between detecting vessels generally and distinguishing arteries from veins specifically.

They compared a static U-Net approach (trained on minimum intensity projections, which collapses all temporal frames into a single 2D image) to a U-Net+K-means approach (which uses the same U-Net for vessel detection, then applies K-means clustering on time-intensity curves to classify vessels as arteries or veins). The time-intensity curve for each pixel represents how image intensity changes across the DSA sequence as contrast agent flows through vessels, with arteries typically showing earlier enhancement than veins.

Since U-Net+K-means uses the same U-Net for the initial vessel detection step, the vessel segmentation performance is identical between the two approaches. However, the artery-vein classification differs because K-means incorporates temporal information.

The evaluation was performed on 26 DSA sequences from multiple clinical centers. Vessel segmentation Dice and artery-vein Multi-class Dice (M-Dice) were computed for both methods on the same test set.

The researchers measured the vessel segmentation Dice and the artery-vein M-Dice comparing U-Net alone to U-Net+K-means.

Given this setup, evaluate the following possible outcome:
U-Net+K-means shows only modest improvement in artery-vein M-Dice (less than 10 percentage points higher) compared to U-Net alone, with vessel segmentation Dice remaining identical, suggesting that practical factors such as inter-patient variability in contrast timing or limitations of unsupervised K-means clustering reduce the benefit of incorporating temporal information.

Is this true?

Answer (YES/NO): YES